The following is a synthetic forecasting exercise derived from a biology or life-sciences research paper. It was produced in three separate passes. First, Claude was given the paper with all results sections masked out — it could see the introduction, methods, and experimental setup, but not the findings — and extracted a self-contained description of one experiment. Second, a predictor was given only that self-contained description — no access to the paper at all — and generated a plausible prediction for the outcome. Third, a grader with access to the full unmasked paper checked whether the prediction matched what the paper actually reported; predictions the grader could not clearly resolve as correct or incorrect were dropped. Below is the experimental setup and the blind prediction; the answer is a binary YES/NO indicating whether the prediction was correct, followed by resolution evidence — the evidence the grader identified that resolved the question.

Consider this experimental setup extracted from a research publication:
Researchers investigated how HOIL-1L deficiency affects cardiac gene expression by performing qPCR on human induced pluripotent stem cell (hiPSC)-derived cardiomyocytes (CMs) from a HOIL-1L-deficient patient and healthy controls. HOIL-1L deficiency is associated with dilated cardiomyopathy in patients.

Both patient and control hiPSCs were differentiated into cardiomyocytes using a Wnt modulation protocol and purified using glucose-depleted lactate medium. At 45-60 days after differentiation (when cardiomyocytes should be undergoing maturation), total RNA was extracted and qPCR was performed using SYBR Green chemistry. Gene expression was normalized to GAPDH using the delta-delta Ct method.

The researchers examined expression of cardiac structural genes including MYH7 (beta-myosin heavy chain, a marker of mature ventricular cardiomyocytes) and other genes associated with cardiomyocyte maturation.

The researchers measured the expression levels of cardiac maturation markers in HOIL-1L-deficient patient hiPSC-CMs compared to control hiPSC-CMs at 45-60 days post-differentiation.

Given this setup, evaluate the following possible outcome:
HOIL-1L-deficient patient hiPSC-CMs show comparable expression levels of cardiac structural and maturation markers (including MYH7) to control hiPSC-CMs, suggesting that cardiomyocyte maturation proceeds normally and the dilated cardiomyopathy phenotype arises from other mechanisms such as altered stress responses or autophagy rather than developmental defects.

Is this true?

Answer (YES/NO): NO